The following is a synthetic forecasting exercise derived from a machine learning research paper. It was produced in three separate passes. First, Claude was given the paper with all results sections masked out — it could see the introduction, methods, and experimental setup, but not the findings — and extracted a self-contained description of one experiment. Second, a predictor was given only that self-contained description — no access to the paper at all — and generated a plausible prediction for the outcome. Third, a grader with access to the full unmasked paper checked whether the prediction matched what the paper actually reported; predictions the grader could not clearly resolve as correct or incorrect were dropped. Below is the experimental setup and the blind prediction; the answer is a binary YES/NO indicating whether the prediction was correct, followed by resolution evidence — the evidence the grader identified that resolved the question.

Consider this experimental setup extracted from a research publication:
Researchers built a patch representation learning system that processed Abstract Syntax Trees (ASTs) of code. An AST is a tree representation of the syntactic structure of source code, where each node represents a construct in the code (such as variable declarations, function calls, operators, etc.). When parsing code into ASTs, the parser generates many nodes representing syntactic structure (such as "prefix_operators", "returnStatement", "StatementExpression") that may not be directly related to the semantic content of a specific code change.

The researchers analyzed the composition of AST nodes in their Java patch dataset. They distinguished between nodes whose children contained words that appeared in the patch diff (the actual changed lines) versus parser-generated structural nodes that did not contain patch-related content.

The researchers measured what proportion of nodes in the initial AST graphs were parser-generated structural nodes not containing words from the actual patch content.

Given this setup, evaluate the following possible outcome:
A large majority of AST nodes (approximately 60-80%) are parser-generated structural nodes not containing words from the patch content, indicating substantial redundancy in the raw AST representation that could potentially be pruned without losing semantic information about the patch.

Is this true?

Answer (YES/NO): NO